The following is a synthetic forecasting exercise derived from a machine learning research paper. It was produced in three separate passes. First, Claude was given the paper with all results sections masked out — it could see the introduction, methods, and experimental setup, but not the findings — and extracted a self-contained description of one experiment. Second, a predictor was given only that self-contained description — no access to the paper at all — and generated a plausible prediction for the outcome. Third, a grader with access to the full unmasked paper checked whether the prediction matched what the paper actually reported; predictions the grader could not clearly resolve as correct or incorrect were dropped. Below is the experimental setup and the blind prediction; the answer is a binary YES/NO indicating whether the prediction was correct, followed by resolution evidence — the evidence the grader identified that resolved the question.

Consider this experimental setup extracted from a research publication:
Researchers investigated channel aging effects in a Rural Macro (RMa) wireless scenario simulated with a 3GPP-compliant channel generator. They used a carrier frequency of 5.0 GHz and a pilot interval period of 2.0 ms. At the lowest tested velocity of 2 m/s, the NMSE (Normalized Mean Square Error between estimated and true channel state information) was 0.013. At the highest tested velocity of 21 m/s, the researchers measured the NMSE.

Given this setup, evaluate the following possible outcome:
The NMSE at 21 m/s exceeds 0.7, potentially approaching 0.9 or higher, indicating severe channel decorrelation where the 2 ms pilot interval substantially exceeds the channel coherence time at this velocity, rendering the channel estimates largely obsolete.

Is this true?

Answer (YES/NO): YES